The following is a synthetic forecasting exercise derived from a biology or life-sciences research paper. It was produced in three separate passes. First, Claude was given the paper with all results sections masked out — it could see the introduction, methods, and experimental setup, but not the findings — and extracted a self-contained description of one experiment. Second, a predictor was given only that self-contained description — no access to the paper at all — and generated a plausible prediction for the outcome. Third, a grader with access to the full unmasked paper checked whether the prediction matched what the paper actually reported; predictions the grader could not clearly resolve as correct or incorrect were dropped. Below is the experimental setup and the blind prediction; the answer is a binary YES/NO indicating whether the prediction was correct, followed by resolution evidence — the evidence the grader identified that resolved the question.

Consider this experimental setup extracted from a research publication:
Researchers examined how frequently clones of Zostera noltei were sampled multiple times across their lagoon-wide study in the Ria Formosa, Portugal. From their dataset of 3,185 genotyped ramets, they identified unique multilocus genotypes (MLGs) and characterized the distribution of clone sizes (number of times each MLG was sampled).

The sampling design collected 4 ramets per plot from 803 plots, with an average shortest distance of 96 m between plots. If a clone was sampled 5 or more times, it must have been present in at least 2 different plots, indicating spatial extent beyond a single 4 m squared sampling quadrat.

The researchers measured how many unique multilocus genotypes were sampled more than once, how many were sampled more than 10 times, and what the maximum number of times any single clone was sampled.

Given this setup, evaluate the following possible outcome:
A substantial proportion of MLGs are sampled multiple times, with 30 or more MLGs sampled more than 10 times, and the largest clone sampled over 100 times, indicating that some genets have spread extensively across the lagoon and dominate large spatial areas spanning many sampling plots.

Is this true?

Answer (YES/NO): NO